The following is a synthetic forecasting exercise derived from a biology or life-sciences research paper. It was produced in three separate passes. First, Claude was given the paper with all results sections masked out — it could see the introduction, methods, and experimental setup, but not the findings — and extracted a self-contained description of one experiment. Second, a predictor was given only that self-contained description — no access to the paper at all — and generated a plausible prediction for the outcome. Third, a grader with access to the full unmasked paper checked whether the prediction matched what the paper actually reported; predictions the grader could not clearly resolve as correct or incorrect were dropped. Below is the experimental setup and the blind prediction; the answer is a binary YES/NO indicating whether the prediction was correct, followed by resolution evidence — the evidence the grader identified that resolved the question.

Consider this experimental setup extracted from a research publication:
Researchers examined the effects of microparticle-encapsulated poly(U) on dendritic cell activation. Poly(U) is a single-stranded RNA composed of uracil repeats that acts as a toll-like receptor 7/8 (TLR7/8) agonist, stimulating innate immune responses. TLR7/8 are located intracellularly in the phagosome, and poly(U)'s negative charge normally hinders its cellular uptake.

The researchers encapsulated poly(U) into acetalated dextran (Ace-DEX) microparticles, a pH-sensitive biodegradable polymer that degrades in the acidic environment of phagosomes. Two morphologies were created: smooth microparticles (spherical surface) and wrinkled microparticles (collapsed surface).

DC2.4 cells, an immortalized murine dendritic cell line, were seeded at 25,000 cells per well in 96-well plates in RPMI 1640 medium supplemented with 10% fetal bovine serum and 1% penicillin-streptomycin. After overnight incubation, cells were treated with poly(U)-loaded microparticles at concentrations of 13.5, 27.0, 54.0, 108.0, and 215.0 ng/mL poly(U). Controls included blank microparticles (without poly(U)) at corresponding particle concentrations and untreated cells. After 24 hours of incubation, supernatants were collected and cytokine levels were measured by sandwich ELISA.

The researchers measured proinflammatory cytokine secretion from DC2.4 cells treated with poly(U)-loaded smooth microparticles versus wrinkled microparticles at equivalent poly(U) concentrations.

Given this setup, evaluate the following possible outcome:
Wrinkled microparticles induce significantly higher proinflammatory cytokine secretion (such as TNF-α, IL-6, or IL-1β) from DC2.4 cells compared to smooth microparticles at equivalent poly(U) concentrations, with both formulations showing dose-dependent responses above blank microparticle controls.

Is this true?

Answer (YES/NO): NO